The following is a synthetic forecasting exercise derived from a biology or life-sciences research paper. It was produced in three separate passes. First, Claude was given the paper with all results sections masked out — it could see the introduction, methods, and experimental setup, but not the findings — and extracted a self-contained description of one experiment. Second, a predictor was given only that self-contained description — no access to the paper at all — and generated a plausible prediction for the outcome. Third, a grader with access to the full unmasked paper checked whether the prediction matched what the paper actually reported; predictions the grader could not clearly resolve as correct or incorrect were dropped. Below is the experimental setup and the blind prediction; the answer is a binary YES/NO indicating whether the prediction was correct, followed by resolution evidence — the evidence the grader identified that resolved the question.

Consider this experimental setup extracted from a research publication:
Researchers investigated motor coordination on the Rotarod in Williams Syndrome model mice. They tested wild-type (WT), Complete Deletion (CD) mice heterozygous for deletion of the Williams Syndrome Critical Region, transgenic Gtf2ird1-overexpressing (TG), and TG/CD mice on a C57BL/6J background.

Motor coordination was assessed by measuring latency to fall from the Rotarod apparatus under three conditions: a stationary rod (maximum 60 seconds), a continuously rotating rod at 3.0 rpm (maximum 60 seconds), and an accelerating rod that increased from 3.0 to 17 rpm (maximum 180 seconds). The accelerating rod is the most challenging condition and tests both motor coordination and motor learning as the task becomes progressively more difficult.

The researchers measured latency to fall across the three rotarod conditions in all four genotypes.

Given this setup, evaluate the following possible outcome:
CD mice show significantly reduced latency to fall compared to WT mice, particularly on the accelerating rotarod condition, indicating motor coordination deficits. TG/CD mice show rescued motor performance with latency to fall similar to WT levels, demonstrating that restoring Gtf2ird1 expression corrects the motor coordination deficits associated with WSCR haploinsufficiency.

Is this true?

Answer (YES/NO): NO